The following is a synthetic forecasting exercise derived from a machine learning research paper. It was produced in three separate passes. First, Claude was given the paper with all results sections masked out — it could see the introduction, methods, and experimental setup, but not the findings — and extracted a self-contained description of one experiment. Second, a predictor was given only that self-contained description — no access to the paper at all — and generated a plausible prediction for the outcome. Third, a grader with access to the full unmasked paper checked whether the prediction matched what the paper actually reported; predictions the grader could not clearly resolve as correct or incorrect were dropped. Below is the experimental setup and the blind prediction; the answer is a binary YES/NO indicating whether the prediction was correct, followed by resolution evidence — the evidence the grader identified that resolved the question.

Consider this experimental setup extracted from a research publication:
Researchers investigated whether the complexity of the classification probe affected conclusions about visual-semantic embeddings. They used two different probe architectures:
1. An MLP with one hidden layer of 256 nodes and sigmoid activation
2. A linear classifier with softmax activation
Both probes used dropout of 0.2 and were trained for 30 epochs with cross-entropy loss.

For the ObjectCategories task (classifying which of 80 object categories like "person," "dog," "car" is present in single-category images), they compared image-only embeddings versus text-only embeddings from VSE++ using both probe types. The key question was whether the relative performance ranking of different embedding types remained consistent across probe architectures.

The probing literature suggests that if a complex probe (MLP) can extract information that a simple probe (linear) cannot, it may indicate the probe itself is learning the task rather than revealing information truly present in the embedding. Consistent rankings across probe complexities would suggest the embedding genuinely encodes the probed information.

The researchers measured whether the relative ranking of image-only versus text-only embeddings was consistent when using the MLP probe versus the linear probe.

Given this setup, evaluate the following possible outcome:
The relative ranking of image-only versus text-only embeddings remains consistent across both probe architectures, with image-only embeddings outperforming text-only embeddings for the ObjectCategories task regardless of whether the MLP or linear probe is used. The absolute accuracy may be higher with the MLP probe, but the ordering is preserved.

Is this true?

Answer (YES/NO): NO